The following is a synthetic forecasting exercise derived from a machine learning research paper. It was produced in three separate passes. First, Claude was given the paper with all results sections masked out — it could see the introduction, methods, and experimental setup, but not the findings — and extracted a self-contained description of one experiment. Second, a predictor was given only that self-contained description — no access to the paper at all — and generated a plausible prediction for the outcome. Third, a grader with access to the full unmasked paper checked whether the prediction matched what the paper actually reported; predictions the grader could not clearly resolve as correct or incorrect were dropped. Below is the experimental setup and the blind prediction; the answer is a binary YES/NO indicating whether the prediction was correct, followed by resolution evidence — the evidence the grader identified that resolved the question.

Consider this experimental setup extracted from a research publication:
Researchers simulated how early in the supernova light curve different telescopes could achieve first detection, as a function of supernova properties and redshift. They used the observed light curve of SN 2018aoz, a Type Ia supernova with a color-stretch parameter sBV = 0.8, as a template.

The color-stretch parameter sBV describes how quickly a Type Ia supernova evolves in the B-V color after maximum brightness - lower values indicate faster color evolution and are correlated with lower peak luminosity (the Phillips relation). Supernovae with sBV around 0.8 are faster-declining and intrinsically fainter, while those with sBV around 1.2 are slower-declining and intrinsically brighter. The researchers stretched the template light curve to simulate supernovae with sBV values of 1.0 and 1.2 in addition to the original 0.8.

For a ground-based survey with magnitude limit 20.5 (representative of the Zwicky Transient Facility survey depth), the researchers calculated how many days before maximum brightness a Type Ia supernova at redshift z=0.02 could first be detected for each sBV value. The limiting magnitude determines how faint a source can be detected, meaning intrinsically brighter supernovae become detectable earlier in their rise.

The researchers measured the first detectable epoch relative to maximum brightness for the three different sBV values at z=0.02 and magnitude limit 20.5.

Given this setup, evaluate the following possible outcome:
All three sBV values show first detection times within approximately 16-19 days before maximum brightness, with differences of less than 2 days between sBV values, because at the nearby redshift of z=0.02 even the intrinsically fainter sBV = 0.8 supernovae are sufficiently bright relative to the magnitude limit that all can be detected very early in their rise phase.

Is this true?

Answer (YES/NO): NO